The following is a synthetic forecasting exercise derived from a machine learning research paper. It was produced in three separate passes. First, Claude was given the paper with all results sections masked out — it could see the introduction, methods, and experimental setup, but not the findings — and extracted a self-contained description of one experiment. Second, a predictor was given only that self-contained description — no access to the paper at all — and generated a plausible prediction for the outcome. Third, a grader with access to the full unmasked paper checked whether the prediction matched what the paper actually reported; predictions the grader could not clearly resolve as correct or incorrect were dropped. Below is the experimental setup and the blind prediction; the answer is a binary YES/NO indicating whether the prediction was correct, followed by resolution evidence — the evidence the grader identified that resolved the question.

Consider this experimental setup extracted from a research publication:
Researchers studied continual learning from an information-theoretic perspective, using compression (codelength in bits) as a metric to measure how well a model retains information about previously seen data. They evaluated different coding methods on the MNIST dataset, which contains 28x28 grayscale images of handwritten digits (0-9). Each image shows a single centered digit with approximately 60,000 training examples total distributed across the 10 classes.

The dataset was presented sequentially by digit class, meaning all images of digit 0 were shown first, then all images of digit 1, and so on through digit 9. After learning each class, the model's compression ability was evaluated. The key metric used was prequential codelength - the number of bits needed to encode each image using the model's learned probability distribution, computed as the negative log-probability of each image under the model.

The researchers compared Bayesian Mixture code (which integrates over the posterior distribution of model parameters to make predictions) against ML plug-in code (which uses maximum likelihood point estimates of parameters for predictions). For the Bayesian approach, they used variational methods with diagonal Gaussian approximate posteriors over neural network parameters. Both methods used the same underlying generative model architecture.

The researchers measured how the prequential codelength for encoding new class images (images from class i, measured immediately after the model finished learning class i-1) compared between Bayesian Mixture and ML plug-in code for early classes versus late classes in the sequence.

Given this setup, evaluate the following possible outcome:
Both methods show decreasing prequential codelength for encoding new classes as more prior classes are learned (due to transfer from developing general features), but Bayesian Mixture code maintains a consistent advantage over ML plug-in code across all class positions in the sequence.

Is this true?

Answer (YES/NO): NO